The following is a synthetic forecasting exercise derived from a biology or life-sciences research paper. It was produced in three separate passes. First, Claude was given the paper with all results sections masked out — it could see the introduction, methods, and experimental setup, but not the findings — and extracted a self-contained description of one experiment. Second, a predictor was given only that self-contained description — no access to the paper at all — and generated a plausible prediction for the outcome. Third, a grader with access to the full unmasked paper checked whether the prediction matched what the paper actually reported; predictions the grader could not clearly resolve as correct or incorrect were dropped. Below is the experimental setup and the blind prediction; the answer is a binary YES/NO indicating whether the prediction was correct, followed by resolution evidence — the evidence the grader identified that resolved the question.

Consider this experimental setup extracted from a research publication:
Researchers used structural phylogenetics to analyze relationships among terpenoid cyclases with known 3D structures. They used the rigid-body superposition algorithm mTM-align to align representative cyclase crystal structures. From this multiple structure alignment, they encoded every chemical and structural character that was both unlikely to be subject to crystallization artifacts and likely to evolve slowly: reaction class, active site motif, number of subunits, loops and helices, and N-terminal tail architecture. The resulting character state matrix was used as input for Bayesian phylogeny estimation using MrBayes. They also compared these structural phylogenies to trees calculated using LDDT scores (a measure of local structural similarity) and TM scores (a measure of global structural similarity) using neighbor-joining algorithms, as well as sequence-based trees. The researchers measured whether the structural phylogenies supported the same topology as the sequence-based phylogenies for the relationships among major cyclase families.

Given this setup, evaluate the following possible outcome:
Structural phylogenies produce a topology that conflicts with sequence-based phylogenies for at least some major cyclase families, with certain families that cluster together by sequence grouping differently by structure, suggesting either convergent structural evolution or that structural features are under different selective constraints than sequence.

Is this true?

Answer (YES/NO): NO